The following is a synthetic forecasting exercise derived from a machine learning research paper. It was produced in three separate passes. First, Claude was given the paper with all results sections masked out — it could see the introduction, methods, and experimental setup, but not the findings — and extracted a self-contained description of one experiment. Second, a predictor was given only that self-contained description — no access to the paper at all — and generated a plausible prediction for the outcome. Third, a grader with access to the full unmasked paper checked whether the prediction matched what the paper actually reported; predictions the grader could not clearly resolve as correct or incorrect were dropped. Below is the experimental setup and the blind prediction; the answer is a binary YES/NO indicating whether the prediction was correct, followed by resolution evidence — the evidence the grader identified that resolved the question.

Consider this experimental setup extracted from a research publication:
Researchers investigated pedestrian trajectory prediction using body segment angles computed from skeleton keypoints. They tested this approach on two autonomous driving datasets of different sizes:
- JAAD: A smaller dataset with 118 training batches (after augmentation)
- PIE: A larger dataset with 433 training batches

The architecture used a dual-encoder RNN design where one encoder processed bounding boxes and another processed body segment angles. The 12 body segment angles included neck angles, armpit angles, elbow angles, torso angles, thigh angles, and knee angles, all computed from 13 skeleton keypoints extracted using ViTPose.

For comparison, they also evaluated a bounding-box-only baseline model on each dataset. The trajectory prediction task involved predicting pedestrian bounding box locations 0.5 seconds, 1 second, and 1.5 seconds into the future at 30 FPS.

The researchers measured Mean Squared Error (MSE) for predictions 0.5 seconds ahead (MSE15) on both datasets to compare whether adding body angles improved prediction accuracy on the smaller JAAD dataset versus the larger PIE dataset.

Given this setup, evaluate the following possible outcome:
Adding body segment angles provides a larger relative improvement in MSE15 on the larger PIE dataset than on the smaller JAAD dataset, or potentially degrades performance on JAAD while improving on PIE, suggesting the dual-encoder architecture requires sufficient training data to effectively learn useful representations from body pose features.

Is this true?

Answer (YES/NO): YES